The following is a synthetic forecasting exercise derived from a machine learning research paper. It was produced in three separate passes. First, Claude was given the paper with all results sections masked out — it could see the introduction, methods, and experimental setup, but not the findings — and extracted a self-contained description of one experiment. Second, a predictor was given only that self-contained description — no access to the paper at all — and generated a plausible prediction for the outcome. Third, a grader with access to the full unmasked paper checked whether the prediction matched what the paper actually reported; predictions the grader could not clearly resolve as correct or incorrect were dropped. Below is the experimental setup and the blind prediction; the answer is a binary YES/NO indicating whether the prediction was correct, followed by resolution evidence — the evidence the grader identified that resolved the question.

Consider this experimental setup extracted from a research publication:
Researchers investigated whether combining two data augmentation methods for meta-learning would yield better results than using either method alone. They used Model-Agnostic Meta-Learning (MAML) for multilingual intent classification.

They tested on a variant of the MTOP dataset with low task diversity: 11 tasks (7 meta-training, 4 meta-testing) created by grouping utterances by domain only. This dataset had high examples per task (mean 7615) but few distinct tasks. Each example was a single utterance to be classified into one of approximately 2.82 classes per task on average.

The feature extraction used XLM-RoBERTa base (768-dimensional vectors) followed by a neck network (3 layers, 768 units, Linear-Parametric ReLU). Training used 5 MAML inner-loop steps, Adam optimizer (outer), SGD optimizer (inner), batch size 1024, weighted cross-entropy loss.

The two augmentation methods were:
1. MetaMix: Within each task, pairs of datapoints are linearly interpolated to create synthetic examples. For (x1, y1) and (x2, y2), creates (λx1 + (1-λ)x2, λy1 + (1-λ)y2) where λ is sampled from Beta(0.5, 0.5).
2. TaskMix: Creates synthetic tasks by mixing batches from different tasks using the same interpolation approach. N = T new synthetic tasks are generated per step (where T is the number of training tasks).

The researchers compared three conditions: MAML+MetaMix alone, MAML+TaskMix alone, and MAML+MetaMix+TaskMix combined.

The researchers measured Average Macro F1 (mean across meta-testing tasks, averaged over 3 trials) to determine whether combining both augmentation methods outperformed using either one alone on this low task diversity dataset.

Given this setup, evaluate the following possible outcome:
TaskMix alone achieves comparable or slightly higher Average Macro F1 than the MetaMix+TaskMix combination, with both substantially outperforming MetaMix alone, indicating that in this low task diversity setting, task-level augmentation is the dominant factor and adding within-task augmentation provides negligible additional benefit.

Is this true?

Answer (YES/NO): NO